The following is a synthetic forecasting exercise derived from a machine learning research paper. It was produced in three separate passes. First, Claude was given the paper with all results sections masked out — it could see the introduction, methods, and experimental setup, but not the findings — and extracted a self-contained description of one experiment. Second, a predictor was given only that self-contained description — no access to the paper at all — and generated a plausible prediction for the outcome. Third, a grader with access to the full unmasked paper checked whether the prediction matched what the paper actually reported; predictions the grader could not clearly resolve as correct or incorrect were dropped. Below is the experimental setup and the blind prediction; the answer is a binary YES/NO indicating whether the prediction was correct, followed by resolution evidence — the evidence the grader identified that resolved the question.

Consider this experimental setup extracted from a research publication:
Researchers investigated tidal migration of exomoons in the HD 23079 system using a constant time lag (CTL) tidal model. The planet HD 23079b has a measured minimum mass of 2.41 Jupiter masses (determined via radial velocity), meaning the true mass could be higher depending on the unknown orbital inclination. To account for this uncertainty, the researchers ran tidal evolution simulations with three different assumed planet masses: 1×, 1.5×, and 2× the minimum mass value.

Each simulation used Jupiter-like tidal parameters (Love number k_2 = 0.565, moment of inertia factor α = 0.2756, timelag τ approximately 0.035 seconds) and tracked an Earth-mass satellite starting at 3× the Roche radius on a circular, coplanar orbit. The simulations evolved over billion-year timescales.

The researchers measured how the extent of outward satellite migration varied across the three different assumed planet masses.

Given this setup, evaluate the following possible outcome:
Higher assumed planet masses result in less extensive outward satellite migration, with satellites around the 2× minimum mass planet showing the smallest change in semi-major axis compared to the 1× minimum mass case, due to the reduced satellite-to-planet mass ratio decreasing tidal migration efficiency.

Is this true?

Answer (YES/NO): YES